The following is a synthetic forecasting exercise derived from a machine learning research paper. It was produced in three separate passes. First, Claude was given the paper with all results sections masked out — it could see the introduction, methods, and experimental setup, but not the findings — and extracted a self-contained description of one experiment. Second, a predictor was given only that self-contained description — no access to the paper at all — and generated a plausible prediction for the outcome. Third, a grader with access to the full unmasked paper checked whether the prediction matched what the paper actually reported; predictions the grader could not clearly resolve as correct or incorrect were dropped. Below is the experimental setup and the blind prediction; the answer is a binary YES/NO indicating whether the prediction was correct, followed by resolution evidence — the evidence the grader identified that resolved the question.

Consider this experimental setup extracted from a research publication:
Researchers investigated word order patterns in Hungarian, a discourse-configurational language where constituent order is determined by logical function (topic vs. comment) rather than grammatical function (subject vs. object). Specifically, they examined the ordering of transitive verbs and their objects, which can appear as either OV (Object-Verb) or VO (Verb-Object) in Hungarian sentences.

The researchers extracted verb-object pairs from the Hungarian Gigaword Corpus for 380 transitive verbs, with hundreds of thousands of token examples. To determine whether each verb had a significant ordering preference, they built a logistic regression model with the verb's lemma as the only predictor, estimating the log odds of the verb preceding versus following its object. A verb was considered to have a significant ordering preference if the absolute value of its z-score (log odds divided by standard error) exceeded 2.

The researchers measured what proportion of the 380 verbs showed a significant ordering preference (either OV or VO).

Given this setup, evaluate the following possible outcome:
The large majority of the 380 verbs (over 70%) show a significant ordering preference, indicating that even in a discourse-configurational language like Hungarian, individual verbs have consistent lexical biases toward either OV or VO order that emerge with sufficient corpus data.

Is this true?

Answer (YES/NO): YES